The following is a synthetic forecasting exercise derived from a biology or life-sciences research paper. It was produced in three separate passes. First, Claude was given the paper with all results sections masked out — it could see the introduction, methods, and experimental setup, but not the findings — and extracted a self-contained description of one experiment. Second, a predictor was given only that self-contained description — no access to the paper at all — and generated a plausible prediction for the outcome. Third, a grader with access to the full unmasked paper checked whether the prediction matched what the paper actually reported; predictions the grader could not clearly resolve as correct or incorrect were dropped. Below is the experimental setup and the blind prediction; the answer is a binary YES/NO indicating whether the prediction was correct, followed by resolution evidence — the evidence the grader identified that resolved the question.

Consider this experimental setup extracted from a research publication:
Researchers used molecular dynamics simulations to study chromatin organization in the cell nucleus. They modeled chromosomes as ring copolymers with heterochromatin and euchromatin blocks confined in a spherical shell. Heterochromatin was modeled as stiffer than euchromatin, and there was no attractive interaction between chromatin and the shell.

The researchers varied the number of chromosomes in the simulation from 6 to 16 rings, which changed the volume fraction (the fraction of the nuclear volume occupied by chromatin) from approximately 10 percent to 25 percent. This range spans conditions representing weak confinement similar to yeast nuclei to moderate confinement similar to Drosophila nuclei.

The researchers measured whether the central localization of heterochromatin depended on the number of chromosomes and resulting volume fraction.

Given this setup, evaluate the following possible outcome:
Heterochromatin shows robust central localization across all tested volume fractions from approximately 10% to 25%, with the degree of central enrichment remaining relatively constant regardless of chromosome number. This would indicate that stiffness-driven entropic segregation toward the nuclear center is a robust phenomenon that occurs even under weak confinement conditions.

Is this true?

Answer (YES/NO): YES